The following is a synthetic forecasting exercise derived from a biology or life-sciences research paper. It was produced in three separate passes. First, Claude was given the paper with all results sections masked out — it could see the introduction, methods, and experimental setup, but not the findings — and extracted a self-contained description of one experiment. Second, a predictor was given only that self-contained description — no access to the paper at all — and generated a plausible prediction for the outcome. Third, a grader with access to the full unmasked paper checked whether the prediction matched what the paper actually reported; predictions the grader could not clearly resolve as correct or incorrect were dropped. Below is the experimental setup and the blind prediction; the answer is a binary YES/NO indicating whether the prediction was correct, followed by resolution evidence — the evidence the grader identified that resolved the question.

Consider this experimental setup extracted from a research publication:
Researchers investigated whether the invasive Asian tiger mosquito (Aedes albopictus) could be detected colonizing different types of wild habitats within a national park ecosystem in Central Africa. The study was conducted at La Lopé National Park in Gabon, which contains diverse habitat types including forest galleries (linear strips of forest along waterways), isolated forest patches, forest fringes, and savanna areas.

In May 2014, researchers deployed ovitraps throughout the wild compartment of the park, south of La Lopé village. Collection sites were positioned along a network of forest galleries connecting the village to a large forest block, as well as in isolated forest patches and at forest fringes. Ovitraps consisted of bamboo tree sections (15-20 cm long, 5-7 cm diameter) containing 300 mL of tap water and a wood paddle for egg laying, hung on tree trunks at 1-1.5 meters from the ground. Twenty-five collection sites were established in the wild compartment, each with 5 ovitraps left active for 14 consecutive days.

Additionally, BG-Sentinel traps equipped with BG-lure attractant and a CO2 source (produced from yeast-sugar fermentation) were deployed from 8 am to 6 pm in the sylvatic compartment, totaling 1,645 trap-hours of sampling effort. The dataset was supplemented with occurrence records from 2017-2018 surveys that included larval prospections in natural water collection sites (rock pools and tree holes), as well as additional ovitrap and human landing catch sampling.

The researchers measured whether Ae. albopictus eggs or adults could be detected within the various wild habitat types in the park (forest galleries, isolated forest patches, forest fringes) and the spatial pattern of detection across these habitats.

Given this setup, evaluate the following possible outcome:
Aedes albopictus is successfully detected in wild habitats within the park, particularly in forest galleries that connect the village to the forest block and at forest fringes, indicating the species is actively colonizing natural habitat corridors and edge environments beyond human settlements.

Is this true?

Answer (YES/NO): YES